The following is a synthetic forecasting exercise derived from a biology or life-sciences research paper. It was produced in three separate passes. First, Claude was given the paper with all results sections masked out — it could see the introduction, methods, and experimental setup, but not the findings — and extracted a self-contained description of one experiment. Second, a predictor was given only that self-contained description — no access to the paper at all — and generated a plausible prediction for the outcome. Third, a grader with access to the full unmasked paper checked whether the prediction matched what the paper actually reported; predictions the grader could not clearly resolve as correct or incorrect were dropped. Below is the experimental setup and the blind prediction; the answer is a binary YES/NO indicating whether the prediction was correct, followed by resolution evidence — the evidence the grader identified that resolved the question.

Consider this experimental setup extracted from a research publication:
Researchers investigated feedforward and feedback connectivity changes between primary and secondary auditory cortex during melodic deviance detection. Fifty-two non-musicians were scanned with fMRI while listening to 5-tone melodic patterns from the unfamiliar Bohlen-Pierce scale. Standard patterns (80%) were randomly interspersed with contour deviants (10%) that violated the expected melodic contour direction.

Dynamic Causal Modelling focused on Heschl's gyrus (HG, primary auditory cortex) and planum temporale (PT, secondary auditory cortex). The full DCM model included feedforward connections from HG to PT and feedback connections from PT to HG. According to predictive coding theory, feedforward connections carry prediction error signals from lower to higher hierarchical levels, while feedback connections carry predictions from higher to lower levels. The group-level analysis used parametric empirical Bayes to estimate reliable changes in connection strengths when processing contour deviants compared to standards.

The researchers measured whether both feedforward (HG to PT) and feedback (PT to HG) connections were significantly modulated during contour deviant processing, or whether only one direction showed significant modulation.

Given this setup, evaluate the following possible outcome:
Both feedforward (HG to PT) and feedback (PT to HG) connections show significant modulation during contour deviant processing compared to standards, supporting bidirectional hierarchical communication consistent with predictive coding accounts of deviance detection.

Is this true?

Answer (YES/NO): NO